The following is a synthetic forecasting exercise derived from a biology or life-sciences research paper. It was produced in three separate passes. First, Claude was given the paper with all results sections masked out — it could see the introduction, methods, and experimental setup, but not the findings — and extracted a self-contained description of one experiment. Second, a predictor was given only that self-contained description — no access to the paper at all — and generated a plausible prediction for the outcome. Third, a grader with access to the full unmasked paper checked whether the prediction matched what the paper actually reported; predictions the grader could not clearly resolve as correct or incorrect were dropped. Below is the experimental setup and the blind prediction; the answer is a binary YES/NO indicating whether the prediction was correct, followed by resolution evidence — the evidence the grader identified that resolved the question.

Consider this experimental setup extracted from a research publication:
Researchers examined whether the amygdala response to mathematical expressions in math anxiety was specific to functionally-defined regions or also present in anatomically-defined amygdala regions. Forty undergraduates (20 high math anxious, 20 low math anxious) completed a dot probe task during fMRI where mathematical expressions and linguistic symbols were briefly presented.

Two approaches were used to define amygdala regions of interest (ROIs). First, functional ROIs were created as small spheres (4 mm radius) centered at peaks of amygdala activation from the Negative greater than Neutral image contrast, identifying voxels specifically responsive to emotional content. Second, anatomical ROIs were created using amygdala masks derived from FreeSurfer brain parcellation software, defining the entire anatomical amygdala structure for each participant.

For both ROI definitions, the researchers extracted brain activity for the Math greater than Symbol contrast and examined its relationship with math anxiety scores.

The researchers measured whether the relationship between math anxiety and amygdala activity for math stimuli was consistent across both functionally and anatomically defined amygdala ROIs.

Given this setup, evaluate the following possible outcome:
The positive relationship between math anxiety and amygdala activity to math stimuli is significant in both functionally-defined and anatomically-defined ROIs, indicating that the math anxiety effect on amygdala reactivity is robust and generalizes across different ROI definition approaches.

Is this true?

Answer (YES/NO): YES